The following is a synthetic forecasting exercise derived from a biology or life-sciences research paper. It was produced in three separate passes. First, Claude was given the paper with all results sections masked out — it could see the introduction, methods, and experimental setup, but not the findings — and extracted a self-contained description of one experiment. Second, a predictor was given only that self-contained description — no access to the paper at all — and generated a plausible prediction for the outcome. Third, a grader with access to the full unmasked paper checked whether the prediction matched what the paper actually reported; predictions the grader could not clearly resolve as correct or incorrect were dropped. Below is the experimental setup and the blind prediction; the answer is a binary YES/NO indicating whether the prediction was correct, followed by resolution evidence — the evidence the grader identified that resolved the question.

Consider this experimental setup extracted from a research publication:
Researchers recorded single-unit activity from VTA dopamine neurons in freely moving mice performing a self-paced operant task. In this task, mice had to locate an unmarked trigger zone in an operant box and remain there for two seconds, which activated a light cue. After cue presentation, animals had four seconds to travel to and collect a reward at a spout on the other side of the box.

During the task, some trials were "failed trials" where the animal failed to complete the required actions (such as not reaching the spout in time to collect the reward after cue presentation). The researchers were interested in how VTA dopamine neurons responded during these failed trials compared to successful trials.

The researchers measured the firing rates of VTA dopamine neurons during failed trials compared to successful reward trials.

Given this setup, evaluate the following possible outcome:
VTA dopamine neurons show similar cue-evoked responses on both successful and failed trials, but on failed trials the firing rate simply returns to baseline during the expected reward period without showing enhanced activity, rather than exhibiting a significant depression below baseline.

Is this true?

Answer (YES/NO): NO